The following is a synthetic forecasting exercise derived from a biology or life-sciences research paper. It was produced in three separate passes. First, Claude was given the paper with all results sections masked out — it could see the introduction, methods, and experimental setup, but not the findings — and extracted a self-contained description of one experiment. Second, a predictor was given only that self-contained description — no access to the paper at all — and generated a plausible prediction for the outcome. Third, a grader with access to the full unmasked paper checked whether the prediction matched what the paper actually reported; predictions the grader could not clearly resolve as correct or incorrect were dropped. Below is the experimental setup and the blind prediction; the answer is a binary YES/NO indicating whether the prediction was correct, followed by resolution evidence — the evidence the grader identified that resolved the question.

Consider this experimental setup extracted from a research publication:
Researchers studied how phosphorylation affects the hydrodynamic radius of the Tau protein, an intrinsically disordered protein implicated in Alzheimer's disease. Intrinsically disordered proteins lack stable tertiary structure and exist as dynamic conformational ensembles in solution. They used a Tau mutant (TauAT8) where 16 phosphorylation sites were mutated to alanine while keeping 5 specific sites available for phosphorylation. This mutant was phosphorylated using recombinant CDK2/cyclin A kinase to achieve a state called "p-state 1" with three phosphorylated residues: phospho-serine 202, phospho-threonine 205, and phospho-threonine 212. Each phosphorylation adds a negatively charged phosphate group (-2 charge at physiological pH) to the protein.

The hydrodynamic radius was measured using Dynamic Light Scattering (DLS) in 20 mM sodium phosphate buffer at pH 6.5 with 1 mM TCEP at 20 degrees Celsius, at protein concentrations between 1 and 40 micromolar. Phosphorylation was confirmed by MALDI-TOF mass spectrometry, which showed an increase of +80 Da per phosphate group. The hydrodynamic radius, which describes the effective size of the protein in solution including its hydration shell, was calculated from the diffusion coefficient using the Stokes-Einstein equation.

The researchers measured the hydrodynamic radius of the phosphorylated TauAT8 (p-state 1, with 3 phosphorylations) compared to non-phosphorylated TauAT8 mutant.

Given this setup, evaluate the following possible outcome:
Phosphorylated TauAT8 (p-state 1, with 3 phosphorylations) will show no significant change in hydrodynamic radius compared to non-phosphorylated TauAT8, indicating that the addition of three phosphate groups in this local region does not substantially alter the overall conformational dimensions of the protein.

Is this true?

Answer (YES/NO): YES